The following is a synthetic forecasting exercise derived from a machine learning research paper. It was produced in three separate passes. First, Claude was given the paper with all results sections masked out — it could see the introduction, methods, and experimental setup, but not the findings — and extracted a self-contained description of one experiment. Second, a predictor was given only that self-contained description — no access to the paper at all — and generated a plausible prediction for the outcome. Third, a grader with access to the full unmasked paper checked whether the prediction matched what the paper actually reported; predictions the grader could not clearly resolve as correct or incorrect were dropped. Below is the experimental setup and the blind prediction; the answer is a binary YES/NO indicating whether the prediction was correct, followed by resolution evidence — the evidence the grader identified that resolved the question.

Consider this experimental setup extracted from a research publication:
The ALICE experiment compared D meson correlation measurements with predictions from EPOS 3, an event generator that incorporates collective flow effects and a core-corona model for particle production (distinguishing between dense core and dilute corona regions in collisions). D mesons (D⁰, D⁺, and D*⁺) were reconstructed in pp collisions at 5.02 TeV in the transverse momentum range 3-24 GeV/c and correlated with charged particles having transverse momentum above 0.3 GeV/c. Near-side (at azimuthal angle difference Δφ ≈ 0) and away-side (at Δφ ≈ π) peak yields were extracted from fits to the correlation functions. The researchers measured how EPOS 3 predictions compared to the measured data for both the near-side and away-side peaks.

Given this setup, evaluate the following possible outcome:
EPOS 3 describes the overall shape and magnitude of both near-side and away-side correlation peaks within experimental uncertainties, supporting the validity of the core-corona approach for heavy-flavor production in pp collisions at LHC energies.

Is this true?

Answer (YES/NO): NO